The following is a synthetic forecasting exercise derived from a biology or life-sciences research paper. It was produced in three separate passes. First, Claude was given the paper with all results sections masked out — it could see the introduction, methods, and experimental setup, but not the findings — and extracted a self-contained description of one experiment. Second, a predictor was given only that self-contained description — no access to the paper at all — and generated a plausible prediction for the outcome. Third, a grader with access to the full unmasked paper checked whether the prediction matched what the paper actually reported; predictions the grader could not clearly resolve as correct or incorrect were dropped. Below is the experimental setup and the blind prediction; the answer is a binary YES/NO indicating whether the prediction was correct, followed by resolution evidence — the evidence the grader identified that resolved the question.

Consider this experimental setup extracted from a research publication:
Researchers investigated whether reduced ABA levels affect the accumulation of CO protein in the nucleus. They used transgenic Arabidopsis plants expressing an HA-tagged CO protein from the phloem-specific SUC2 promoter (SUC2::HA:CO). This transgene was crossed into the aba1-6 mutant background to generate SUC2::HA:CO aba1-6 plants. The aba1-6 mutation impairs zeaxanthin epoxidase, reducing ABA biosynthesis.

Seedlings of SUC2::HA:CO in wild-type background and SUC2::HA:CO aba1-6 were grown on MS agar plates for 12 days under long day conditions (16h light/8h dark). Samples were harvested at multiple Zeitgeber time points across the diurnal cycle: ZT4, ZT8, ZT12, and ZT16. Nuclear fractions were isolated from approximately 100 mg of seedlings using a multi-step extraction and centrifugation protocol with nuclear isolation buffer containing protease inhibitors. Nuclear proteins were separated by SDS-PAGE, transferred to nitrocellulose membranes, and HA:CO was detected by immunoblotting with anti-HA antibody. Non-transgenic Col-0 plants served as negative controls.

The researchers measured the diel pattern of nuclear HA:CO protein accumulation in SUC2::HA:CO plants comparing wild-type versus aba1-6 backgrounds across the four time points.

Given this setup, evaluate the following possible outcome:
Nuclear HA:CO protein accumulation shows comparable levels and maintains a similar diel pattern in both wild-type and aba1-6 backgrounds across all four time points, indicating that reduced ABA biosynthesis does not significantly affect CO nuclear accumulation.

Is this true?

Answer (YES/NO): YES